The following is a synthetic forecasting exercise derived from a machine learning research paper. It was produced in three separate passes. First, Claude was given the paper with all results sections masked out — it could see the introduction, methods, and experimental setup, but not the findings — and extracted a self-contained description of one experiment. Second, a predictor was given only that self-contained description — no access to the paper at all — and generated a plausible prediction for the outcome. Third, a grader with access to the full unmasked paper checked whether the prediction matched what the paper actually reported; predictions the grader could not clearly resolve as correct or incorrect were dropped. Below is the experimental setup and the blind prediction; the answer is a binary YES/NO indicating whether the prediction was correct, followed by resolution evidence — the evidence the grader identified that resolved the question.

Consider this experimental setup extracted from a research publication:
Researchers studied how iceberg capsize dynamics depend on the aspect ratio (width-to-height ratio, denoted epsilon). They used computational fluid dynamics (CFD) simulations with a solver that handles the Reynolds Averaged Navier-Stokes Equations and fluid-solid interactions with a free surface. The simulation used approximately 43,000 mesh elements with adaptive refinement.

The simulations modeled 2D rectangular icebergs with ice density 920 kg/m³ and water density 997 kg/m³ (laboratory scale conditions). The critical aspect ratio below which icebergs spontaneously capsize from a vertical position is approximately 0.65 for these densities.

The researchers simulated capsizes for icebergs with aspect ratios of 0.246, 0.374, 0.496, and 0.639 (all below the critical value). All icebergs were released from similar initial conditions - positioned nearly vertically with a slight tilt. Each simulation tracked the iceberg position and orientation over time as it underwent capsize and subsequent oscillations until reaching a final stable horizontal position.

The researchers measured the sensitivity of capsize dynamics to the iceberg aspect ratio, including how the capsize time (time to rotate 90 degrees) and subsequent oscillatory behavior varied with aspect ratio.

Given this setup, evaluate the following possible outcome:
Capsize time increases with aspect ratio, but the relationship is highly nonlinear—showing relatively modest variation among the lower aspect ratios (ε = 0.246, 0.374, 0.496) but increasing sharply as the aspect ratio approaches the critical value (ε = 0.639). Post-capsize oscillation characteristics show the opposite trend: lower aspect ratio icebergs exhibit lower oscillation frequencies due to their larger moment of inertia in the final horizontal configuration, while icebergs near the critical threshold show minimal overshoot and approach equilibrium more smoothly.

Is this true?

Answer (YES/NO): NO